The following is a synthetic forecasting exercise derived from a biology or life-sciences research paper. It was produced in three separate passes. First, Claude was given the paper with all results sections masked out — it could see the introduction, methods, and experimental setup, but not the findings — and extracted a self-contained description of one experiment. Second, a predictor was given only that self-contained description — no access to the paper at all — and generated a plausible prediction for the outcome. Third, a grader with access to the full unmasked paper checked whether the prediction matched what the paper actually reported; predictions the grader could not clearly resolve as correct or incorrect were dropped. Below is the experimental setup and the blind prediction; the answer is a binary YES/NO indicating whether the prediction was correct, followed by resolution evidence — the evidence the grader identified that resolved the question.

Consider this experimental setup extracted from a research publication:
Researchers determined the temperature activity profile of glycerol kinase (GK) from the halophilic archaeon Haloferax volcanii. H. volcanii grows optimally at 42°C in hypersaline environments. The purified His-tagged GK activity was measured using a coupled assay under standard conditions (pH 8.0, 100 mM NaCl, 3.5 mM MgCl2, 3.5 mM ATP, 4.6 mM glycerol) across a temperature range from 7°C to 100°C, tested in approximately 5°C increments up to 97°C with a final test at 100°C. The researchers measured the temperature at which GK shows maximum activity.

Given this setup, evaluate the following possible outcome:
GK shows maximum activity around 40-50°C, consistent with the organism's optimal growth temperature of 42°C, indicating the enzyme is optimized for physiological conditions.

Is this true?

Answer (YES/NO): NO